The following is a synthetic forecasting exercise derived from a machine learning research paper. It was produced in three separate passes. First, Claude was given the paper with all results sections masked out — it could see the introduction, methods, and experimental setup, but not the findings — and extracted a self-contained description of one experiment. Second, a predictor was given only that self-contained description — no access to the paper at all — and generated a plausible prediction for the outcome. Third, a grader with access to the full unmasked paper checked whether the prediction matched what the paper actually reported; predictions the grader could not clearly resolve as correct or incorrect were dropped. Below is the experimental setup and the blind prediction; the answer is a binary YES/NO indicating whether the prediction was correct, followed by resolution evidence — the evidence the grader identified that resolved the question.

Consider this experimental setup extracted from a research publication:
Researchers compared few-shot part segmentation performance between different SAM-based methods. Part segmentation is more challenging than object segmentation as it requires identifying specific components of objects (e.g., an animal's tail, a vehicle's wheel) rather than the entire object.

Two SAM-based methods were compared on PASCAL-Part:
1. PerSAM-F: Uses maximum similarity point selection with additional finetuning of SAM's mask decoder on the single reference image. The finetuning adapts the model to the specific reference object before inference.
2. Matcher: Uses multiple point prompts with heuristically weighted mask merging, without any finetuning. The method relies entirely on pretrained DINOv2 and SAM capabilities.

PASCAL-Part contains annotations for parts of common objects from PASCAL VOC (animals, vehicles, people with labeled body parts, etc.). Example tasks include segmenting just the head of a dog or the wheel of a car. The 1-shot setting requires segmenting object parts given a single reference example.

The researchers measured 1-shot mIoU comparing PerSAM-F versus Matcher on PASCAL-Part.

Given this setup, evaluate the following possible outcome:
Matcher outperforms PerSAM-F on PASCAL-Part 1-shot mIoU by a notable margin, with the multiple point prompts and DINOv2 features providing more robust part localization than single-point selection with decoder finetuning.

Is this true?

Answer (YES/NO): YES